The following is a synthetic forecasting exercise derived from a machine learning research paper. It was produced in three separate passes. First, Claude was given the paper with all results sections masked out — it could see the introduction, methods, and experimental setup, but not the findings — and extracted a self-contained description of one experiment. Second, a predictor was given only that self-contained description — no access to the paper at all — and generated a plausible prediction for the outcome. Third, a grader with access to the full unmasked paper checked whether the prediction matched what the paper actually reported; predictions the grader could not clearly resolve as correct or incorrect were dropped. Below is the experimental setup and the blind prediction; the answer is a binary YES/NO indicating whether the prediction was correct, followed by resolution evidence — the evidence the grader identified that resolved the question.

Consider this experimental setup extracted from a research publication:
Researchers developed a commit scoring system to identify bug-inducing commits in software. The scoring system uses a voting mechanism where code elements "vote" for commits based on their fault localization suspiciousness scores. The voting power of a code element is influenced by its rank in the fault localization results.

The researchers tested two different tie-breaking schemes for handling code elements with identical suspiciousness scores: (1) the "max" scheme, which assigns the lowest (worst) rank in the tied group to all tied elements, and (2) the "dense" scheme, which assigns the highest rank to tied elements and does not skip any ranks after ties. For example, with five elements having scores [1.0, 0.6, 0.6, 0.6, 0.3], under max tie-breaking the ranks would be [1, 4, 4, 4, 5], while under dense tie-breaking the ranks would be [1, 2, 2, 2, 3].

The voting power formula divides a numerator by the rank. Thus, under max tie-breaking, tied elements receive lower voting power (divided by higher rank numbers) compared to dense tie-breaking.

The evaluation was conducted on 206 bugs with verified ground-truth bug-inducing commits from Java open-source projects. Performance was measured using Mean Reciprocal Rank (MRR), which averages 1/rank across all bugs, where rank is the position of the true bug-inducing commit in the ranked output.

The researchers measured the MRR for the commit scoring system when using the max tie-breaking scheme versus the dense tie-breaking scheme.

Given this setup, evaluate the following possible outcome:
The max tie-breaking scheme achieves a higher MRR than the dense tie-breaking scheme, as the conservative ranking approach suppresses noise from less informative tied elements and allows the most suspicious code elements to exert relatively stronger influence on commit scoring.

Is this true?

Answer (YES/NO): NO